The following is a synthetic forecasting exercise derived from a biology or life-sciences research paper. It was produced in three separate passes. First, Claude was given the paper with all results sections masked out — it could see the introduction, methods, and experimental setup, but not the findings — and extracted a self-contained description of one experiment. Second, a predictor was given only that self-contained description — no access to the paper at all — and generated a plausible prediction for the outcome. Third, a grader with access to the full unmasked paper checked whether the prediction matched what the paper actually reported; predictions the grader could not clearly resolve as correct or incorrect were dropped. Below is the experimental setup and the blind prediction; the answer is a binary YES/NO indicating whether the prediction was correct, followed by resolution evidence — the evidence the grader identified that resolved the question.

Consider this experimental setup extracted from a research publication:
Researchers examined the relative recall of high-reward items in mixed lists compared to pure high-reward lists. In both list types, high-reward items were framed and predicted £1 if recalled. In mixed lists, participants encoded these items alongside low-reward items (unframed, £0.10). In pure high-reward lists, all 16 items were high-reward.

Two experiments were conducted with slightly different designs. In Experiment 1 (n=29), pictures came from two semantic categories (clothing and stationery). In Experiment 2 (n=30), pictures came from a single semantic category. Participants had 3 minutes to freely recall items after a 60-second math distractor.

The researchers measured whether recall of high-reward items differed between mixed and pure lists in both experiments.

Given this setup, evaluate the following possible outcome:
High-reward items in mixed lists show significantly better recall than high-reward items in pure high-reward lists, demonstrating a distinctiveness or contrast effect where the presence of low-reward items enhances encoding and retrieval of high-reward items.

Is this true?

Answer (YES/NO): NO